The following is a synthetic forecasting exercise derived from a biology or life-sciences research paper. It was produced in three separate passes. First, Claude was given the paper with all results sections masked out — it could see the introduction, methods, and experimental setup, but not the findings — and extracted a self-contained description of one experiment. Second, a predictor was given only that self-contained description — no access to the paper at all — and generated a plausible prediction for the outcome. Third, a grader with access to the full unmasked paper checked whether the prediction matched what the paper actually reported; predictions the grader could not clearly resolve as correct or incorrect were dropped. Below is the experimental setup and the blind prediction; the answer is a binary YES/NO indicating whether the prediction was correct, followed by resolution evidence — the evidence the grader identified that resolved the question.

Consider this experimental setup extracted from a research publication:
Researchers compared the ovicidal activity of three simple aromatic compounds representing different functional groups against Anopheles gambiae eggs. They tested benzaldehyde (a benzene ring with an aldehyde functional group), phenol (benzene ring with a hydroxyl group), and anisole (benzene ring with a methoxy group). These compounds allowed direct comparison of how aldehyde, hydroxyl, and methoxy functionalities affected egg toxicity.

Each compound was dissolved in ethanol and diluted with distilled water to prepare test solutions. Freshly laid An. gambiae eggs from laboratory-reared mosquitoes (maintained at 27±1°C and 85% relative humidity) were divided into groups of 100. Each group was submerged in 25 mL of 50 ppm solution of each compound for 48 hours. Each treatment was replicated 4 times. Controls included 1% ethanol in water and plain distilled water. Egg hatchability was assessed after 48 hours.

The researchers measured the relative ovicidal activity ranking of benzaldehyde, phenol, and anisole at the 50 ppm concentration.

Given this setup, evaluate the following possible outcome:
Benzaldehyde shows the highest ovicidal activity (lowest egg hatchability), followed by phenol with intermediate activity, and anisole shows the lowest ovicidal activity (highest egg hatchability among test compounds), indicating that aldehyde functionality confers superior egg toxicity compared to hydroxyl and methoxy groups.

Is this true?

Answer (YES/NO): YES